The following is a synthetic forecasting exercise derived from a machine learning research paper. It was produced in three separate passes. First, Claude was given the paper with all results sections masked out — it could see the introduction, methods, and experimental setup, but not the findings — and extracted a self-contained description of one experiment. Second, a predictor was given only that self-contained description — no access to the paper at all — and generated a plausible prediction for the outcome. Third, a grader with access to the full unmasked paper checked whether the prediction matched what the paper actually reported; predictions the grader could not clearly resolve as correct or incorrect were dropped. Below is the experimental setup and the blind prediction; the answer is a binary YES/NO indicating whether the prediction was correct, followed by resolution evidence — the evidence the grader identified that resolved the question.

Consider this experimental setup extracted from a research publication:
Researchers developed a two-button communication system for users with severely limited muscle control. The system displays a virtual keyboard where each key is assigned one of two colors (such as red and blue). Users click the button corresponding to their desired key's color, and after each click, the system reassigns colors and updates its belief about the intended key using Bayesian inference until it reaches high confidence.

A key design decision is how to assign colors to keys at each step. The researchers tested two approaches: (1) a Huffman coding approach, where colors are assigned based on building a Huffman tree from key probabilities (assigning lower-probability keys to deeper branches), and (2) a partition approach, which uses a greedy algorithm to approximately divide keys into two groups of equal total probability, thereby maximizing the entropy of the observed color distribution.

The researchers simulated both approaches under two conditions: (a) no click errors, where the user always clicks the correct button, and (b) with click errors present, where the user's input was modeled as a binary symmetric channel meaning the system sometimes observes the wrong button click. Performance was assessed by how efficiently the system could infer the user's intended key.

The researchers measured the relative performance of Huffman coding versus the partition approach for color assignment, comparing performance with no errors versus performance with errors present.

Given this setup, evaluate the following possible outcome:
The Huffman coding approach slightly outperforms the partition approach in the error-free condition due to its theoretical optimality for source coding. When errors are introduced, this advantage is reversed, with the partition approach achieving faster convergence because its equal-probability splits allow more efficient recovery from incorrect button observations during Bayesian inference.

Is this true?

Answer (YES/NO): YES